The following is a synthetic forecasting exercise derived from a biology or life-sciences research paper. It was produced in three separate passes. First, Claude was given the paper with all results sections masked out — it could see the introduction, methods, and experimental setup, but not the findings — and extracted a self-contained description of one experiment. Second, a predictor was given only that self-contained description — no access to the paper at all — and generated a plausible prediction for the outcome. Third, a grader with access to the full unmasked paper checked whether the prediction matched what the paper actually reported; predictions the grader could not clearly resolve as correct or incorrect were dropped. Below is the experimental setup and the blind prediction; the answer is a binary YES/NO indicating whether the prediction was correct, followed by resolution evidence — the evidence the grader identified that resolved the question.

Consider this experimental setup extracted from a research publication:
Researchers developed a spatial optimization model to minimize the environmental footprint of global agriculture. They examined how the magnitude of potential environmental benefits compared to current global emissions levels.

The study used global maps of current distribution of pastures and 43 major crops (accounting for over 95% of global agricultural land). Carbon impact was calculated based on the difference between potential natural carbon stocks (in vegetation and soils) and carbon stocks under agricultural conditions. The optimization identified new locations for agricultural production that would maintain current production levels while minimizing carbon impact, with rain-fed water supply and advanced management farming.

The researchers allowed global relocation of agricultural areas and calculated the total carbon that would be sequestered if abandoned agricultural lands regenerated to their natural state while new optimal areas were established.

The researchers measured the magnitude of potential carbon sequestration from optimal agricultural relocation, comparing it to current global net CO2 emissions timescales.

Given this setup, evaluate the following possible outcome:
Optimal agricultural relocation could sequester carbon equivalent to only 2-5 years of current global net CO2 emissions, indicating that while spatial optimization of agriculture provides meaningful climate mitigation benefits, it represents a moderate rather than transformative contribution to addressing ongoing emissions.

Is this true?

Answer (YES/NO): NO